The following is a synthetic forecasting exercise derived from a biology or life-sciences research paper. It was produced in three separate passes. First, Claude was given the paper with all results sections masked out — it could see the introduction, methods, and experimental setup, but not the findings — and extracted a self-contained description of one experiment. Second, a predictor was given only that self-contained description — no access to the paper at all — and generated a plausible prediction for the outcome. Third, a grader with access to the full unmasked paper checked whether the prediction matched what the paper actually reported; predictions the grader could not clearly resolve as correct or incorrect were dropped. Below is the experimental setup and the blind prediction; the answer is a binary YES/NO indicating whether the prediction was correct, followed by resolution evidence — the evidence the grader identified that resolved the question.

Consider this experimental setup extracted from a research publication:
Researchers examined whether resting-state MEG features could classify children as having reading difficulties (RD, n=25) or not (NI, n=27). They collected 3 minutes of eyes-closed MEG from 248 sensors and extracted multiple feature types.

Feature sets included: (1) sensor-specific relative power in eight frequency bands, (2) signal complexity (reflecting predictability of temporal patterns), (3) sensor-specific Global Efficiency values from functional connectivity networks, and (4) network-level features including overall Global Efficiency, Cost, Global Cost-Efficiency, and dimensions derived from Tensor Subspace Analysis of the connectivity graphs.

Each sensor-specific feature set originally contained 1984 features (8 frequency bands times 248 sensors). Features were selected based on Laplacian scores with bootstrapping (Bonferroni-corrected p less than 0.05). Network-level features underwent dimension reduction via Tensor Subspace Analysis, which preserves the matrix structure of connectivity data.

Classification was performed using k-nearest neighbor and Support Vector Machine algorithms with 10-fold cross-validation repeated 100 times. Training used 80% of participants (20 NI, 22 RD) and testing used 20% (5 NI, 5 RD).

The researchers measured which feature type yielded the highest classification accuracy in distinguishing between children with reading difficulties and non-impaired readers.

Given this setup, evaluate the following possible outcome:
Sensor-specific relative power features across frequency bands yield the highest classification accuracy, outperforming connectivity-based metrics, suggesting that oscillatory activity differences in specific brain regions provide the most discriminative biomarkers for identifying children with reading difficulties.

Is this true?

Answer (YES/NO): NO